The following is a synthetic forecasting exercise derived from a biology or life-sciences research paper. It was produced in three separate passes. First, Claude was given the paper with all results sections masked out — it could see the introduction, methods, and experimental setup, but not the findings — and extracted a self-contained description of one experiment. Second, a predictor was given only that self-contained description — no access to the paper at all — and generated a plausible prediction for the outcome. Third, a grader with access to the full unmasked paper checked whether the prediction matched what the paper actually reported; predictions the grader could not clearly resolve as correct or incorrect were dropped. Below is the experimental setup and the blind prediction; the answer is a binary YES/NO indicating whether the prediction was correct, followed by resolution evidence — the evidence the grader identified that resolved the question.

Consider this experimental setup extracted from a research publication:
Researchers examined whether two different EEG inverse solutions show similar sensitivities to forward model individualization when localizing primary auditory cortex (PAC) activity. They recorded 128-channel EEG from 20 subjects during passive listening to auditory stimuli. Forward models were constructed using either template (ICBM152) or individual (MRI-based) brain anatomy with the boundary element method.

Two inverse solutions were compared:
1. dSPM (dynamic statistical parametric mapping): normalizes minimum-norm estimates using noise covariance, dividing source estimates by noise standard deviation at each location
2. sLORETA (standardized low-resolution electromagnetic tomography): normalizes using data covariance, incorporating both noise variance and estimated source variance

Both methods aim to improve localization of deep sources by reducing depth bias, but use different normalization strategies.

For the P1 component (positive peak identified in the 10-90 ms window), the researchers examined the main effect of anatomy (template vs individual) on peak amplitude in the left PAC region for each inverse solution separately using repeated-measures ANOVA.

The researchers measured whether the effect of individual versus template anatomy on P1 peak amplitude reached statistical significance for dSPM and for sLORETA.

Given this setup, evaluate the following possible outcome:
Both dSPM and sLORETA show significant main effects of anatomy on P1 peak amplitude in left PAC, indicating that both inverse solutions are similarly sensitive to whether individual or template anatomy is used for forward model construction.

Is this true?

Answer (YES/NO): NO